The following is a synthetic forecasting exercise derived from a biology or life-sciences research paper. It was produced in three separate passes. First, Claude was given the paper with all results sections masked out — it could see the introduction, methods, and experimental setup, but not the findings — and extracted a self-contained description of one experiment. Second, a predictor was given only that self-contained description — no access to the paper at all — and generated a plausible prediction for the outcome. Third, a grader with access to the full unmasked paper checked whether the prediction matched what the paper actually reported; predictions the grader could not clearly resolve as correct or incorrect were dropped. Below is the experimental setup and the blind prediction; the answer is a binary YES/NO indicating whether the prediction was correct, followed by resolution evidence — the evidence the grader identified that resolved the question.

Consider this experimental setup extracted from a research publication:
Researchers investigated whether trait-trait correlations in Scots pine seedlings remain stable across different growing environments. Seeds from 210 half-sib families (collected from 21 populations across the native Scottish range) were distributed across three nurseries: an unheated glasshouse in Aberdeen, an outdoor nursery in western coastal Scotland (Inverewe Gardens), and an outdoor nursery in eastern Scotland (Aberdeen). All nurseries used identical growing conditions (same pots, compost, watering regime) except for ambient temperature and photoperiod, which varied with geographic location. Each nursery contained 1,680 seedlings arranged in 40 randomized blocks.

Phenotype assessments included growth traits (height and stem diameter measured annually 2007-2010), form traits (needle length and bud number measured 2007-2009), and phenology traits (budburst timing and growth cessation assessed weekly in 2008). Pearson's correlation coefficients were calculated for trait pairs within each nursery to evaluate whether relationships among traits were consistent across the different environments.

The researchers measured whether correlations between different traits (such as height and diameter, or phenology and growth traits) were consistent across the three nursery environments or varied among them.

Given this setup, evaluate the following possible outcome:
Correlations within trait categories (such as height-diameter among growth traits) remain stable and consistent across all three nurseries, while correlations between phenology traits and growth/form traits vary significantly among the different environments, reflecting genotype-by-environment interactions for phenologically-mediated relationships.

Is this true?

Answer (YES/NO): NO